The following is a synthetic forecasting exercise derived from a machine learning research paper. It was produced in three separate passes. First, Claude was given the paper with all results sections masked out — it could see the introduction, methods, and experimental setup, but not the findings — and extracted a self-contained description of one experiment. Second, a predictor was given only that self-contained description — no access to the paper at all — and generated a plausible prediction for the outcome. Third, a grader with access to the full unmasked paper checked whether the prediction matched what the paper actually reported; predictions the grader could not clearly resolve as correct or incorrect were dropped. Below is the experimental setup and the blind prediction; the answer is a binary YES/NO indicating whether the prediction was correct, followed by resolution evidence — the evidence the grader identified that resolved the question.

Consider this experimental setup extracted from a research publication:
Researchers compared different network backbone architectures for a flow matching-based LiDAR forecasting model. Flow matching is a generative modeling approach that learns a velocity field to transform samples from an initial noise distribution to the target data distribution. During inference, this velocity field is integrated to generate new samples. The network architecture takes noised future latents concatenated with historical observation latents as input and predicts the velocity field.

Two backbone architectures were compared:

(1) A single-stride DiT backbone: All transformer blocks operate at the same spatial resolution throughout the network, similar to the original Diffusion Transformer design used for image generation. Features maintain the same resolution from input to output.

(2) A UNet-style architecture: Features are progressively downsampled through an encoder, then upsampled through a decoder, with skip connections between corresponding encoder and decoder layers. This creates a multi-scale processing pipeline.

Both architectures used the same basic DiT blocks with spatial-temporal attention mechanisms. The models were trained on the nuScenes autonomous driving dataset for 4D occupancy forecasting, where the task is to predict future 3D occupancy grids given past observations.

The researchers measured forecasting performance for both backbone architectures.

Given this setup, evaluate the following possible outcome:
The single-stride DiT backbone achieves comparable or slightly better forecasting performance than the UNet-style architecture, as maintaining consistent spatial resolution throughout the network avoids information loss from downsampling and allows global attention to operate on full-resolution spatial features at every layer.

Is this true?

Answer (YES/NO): NO